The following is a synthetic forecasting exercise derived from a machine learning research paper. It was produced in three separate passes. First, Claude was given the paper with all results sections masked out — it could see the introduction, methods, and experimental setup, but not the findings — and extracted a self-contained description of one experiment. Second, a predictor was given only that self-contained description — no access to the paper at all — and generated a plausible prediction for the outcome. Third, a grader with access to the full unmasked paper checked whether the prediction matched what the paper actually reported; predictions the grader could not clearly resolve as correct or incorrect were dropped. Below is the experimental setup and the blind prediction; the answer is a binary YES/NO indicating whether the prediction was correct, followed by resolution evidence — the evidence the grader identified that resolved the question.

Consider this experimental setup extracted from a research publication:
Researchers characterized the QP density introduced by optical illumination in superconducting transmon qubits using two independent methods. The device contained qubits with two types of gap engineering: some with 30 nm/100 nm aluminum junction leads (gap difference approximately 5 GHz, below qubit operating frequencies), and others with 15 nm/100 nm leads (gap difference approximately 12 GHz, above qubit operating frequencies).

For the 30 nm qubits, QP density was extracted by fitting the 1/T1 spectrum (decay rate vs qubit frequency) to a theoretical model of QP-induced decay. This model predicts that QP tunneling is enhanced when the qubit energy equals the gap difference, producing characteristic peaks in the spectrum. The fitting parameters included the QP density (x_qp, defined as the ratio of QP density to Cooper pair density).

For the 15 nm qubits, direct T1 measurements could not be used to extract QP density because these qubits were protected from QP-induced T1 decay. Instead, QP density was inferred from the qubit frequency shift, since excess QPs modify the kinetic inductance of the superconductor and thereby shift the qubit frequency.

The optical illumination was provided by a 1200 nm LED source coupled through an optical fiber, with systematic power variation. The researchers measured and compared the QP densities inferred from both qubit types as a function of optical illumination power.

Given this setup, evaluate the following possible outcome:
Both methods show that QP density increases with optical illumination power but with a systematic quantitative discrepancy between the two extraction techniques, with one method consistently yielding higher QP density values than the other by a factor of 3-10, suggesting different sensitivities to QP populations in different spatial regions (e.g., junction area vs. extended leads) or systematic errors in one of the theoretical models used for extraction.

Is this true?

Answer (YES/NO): NO